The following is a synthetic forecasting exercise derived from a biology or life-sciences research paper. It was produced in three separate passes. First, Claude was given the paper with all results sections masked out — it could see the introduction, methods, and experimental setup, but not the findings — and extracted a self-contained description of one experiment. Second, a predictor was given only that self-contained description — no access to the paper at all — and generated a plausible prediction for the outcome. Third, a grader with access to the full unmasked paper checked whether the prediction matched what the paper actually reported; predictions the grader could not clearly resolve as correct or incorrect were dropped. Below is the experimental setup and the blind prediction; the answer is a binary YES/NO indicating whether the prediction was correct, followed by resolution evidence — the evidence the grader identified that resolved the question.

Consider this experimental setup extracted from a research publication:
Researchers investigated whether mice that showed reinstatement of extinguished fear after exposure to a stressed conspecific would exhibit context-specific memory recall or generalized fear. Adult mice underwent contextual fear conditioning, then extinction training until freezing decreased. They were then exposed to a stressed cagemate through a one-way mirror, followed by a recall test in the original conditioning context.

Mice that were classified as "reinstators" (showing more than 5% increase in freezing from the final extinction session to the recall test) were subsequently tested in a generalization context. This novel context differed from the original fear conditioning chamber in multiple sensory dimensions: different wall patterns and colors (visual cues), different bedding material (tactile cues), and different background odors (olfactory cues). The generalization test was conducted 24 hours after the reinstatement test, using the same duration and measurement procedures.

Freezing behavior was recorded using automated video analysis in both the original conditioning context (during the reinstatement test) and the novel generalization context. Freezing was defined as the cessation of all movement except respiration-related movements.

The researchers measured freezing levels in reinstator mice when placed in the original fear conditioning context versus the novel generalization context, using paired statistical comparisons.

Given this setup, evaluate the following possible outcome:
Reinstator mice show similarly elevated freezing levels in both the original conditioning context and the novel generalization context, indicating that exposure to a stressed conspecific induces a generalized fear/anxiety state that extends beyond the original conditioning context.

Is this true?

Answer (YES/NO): NO